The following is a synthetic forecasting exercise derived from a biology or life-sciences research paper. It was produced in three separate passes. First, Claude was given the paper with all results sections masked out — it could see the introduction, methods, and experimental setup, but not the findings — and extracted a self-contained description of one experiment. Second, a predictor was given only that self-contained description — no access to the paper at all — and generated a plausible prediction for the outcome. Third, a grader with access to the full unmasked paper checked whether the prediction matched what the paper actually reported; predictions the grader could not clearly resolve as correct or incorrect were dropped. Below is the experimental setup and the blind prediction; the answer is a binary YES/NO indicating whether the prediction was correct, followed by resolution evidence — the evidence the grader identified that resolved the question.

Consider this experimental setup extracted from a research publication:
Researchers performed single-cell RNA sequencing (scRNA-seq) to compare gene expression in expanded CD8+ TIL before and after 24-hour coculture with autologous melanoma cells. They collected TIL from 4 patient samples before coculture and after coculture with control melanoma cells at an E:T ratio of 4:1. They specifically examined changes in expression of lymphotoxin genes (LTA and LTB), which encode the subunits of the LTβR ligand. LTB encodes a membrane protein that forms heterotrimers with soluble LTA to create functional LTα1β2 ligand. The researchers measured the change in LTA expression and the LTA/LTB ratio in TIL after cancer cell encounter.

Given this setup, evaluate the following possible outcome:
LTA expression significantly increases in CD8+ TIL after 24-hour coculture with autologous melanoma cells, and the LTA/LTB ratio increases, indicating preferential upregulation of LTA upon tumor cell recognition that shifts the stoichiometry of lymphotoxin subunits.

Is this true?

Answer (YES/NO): YES